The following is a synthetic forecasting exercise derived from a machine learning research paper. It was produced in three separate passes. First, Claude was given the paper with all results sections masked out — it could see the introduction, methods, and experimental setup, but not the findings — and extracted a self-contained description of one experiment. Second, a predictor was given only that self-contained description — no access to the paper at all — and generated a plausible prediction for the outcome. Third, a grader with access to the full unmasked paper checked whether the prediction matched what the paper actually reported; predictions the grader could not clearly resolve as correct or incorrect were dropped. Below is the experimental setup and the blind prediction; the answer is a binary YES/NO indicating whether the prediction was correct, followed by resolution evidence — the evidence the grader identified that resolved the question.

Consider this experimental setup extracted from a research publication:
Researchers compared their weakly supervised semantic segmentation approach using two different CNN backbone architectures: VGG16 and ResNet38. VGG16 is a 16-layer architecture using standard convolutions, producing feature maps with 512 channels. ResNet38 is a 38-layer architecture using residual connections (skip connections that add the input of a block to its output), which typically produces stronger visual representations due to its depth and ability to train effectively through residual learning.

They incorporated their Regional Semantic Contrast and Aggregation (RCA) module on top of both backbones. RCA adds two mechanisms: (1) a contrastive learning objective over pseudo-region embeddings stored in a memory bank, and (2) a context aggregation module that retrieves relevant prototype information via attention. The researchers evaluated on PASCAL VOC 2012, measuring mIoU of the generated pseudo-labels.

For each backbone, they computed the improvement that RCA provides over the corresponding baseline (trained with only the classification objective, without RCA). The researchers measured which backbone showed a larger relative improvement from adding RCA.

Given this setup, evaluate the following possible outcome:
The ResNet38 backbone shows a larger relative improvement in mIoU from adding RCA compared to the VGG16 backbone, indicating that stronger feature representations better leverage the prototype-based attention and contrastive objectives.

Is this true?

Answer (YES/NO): YES